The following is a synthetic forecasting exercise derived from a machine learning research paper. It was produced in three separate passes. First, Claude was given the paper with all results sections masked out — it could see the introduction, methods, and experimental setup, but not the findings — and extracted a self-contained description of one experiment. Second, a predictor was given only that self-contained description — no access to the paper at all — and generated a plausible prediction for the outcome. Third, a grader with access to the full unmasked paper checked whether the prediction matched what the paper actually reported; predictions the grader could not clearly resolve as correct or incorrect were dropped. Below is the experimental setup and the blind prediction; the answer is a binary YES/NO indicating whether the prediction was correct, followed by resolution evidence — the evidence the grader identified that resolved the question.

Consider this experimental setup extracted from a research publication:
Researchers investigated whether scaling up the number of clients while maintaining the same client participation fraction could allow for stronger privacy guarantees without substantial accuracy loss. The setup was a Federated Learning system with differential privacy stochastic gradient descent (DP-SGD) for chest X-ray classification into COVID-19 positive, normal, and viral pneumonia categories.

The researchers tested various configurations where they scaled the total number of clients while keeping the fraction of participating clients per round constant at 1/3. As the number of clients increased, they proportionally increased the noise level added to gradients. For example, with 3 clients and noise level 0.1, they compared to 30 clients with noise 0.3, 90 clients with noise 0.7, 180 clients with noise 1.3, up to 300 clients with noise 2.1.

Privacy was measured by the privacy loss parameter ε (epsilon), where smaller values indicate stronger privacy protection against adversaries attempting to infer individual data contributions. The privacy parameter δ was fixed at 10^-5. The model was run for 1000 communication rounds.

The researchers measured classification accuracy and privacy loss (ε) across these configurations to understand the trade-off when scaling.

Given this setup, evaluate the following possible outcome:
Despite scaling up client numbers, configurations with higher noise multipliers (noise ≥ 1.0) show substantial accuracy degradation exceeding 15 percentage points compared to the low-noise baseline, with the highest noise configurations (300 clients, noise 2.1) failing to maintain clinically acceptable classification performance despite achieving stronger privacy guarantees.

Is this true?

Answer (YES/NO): NO